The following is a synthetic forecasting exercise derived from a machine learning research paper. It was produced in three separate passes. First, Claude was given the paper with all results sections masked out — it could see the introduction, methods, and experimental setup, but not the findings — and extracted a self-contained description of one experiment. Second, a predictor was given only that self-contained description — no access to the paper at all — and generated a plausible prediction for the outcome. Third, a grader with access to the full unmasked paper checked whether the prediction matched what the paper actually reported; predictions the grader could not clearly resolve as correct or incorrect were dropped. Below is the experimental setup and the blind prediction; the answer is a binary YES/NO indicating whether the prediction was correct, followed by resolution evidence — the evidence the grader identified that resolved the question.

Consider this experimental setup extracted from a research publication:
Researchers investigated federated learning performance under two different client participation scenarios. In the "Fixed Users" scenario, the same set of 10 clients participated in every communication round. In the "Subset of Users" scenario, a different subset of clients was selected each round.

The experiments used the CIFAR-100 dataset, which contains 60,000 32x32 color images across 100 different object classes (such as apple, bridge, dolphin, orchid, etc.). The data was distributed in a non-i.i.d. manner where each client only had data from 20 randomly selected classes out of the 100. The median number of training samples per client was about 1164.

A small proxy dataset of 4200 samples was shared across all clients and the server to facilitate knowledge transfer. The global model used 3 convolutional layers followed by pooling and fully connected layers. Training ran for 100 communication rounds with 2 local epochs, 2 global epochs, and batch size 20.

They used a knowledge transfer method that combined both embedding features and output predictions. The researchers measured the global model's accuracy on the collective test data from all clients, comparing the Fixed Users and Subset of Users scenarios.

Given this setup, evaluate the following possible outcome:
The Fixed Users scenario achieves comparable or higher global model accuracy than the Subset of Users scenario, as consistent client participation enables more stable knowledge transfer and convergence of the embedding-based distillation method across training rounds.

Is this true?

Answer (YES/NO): YES